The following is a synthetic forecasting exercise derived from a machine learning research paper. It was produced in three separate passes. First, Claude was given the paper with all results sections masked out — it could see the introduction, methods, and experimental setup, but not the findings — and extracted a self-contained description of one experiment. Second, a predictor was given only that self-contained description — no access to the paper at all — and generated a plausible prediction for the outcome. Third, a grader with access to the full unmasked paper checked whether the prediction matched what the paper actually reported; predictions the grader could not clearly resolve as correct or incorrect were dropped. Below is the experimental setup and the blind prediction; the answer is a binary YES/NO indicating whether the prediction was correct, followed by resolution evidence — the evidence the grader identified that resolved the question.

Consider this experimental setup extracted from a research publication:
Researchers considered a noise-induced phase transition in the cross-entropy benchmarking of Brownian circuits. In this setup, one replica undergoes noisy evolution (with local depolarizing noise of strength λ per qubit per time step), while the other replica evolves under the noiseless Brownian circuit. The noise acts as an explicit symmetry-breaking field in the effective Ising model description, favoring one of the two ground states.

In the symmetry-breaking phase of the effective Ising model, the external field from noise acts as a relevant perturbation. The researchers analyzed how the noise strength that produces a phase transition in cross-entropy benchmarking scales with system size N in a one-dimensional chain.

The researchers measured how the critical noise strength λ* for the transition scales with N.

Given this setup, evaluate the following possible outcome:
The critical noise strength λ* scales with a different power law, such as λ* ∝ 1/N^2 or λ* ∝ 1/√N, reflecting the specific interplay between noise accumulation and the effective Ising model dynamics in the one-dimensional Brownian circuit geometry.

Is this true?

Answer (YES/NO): NO